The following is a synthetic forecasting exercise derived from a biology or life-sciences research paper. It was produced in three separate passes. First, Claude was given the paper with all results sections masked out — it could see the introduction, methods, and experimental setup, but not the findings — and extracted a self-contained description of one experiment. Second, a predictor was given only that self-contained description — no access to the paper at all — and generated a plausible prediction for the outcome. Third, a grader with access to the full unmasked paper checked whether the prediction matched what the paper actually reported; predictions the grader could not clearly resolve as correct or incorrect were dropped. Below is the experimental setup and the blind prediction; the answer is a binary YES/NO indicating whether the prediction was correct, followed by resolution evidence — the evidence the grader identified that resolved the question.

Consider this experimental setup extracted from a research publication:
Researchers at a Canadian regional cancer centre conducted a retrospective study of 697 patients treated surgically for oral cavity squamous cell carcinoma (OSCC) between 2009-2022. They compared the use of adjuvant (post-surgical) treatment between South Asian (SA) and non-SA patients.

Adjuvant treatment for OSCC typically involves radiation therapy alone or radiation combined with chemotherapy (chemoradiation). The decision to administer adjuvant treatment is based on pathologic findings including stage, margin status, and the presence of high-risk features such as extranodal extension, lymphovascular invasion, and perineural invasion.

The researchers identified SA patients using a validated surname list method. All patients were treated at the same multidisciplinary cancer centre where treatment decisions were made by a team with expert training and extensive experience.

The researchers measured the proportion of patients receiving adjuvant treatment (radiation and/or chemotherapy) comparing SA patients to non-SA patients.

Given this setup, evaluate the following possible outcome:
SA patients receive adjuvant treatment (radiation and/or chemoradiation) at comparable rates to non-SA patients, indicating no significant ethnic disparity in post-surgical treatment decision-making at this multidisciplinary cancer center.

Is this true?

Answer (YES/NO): YES